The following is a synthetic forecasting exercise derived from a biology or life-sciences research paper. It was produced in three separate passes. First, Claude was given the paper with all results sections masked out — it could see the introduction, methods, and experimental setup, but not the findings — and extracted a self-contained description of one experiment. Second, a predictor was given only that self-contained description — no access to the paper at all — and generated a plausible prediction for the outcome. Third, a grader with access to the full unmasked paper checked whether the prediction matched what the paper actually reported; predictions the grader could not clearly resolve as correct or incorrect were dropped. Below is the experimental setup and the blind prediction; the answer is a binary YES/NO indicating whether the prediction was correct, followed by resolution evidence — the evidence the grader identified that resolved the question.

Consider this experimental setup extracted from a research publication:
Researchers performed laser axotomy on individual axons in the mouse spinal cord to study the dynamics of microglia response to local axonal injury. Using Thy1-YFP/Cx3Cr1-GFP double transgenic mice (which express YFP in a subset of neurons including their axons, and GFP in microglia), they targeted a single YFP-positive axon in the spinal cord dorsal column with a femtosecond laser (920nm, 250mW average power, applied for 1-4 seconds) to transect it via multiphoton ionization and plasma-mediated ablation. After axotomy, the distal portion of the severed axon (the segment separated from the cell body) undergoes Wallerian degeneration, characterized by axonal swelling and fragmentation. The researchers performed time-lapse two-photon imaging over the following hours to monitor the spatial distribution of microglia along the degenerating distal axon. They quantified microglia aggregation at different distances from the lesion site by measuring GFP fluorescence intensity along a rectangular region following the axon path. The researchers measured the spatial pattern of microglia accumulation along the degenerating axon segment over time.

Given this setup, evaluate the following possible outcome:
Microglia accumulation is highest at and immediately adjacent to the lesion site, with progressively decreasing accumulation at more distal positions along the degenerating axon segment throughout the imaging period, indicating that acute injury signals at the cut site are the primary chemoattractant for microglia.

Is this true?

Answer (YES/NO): NO